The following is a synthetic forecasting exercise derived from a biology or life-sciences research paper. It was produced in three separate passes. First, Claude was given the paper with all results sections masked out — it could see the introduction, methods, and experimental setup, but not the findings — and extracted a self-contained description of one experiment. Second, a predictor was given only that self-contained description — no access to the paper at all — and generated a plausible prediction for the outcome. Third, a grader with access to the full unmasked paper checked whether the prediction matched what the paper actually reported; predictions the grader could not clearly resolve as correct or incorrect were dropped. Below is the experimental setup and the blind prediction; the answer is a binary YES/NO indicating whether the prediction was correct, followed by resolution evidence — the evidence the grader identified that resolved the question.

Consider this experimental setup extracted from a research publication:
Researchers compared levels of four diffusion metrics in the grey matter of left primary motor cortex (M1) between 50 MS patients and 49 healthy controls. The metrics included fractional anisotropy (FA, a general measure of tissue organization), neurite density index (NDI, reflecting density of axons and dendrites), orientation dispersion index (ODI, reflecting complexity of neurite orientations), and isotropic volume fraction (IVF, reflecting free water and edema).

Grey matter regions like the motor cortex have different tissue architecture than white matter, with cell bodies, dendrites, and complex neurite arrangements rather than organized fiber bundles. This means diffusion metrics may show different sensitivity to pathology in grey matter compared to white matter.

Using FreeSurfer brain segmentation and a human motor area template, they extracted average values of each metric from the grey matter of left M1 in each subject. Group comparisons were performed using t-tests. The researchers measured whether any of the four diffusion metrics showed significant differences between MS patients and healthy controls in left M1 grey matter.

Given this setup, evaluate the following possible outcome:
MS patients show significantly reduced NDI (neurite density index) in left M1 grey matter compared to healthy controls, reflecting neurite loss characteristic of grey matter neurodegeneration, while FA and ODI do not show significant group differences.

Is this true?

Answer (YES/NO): NO